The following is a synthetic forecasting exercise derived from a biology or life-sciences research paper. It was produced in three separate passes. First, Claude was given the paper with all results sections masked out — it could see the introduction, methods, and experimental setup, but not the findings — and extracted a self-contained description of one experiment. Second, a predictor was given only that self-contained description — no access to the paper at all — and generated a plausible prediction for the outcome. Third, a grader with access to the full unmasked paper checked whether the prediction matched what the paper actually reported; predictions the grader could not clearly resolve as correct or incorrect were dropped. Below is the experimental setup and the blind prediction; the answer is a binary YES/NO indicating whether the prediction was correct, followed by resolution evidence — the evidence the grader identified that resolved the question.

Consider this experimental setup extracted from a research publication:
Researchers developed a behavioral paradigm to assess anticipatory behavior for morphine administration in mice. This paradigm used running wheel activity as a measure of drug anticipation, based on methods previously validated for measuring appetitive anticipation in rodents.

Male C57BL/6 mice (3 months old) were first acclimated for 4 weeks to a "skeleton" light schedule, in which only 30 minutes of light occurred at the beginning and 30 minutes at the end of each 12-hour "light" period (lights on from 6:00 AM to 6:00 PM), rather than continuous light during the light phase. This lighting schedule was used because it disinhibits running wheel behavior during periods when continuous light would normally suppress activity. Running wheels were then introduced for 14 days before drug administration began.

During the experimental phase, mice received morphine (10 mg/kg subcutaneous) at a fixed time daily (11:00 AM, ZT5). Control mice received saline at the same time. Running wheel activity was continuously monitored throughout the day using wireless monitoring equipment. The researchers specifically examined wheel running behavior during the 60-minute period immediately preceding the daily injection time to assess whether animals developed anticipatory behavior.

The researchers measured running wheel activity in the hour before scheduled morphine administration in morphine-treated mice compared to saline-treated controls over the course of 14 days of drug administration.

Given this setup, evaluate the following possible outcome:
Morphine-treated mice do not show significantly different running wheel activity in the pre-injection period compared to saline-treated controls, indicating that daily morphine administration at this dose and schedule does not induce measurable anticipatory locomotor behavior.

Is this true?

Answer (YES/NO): NO